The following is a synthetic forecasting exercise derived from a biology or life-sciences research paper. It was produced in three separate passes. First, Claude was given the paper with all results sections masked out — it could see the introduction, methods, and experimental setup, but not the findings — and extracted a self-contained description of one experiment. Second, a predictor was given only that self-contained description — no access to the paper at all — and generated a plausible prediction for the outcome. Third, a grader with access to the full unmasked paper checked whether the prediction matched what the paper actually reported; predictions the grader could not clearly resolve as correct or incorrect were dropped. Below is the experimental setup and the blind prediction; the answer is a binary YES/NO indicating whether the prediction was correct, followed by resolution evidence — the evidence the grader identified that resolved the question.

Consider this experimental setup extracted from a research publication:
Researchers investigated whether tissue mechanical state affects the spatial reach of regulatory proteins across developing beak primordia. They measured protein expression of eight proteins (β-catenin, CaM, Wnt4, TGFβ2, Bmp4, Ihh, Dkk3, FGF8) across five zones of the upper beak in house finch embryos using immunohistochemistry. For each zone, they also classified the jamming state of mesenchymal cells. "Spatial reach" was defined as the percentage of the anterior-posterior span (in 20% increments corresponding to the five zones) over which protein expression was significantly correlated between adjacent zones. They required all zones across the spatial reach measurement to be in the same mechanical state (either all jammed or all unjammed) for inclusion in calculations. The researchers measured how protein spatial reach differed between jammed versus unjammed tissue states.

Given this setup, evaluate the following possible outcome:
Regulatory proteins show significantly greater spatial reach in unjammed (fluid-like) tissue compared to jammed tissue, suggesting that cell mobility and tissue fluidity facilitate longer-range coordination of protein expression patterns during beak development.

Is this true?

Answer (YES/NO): NO